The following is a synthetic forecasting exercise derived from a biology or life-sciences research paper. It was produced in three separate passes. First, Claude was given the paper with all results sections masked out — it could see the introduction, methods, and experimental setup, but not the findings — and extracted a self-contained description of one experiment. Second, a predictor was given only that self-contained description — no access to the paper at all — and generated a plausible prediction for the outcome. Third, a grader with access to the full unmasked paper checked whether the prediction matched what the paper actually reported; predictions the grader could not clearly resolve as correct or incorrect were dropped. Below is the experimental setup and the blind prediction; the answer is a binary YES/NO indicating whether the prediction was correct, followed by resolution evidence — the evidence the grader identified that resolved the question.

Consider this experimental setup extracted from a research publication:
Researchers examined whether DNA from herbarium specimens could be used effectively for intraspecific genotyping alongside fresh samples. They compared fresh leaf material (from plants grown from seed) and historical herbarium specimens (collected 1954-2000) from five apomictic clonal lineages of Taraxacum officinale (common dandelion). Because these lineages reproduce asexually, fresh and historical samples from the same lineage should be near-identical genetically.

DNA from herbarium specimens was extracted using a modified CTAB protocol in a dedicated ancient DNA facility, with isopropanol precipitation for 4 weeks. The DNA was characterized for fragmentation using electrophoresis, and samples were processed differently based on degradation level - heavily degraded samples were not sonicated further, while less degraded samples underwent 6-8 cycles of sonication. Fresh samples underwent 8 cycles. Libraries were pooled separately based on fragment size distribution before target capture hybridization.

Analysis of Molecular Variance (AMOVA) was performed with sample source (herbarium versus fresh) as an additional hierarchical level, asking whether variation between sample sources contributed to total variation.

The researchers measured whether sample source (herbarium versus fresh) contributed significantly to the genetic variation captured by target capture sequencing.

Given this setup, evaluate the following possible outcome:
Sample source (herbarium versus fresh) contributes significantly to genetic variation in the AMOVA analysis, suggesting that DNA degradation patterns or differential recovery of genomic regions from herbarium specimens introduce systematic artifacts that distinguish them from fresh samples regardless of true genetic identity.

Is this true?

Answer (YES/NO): NO